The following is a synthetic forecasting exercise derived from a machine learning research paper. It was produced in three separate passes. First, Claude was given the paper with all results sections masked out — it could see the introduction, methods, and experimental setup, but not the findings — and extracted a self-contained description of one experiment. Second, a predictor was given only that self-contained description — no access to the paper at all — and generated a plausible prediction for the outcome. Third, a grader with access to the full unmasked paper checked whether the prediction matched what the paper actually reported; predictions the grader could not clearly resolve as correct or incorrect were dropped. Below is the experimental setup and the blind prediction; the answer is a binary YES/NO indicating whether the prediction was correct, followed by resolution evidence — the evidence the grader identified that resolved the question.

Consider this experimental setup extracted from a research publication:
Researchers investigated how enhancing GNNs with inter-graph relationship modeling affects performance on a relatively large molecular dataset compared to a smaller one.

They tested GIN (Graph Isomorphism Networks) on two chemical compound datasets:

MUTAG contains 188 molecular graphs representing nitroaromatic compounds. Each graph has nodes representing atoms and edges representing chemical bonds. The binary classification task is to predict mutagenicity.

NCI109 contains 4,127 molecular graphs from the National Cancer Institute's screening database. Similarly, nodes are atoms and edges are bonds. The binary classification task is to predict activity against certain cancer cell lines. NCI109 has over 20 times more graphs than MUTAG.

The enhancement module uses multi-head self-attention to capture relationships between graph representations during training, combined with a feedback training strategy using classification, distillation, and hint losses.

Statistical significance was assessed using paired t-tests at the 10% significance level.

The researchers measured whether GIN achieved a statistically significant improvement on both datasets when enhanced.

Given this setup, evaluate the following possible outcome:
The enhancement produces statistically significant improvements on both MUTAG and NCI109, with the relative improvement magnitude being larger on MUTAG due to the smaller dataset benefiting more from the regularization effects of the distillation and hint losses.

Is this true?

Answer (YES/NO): NO